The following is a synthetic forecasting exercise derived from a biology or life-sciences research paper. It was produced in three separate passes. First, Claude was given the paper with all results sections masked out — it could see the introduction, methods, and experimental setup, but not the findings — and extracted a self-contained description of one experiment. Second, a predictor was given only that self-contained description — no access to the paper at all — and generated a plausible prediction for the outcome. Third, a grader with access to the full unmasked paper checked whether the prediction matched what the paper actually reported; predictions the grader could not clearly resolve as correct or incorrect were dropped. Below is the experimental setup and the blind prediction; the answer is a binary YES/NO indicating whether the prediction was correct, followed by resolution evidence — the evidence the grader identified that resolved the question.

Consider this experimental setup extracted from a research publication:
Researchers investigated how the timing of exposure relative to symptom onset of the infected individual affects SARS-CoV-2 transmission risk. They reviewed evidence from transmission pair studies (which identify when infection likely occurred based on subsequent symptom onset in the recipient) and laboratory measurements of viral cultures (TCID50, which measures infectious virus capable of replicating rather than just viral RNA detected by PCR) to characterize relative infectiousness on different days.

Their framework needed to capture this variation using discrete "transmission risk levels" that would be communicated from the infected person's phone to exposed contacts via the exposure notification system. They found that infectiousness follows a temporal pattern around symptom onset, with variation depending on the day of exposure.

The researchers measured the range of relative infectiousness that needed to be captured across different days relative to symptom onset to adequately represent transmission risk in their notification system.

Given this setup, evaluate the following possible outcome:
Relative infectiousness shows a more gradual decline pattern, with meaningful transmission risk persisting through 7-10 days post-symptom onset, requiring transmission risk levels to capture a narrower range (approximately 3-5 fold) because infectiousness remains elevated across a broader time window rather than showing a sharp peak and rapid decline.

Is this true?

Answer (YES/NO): NO